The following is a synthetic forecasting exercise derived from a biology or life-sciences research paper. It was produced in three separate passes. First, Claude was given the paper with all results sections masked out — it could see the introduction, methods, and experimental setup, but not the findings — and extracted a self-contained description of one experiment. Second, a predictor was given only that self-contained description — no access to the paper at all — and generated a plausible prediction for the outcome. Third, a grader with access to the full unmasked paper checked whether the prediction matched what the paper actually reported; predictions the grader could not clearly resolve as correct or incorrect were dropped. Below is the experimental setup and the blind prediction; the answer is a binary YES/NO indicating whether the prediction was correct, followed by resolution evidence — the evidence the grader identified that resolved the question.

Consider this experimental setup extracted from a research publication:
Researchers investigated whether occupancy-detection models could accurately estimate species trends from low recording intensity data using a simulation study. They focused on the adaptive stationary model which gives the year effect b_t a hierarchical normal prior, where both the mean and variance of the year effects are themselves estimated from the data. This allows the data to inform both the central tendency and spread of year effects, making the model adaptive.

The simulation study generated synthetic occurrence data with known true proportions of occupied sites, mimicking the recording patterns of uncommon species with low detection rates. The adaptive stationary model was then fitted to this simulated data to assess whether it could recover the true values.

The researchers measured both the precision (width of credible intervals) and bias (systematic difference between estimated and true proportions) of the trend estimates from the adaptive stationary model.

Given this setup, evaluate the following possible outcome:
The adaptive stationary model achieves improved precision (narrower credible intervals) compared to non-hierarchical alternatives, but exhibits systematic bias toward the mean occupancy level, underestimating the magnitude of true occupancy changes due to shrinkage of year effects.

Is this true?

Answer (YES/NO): YES